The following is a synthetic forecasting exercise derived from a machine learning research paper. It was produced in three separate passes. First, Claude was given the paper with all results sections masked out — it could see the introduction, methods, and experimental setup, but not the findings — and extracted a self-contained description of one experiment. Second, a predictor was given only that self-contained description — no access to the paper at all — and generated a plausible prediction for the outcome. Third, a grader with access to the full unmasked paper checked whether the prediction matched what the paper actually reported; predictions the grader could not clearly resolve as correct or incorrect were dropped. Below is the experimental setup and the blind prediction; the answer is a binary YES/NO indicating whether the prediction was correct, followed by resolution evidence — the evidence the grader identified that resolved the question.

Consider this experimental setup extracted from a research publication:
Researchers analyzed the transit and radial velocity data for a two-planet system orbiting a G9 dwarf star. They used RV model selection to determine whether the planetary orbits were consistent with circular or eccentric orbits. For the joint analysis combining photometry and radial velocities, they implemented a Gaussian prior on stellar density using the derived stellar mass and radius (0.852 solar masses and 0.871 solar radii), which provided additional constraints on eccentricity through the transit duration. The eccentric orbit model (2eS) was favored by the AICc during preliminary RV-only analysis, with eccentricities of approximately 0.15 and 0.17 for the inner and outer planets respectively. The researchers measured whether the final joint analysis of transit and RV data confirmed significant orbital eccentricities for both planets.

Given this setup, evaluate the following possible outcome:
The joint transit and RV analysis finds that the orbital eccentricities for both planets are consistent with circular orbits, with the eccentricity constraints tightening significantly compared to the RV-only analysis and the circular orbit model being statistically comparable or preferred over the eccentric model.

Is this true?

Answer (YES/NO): NO